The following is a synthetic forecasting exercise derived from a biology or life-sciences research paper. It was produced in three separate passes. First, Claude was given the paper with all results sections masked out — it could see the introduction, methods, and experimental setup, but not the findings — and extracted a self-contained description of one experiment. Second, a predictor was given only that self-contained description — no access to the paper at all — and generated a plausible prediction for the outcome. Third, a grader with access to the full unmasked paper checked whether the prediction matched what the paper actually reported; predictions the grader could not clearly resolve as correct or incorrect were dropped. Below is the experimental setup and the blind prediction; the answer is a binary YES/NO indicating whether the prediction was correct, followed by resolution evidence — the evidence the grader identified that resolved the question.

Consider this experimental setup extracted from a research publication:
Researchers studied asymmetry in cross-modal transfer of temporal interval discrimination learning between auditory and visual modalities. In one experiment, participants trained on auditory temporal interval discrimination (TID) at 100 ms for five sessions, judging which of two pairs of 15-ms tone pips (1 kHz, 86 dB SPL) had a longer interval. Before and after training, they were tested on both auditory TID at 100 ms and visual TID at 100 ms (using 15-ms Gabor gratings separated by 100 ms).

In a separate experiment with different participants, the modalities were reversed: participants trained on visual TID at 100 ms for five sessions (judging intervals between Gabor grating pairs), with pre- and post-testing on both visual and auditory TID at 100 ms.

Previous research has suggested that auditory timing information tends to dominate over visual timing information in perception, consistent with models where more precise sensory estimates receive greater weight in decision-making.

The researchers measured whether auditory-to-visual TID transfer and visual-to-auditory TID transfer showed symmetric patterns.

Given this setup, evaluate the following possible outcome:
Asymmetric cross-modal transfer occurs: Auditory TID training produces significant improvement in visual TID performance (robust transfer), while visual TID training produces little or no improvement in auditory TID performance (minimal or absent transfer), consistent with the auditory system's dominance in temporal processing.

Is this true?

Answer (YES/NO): YES